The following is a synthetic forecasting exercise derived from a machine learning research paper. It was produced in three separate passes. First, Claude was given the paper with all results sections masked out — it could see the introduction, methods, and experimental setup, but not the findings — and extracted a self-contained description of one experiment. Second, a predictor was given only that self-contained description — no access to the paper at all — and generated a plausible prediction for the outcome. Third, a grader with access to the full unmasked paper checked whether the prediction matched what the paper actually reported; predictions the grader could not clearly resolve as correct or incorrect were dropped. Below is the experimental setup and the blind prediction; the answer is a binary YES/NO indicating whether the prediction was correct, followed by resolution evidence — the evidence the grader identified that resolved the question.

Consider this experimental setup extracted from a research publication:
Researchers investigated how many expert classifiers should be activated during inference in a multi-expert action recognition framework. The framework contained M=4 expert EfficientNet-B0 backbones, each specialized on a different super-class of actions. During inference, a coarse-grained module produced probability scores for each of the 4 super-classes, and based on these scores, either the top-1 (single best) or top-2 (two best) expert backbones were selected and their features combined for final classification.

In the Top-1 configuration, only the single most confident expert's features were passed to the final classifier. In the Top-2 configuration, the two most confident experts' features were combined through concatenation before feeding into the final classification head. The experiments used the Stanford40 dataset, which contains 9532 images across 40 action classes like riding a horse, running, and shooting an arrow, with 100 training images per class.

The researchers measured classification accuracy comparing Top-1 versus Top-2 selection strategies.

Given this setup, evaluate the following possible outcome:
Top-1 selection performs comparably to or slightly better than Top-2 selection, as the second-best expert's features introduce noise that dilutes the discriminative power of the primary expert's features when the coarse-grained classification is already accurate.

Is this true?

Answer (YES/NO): NO